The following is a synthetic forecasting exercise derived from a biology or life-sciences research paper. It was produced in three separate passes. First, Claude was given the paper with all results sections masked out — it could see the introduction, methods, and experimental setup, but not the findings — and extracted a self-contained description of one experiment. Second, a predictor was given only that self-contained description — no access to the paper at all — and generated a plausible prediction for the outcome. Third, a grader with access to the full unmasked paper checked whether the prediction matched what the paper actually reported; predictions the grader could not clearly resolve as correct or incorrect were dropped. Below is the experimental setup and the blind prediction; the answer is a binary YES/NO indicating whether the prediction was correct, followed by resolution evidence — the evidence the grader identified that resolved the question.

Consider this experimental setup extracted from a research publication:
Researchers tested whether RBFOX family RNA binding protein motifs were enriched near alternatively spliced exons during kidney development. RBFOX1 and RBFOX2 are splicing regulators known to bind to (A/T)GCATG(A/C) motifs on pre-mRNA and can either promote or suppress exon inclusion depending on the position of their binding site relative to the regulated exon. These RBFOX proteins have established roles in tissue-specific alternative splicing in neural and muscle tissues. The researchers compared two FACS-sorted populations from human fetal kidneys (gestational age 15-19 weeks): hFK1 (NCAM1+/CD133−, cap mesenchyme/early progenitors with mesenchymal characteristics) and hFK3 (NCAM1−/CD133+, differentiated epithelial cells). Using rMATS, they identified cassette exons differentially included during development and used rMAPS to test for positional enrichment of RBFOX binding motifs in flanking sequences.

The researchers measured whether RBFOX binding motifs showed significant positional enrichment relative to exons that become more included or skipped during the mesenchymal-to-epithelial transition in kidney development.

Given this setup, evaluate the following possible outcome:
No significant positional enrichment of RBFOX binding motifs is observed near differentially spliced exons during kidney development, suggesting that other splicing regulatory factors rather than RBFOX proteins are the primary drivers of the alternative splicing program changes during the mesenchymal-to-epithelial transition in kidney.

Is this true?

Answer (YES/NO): NO